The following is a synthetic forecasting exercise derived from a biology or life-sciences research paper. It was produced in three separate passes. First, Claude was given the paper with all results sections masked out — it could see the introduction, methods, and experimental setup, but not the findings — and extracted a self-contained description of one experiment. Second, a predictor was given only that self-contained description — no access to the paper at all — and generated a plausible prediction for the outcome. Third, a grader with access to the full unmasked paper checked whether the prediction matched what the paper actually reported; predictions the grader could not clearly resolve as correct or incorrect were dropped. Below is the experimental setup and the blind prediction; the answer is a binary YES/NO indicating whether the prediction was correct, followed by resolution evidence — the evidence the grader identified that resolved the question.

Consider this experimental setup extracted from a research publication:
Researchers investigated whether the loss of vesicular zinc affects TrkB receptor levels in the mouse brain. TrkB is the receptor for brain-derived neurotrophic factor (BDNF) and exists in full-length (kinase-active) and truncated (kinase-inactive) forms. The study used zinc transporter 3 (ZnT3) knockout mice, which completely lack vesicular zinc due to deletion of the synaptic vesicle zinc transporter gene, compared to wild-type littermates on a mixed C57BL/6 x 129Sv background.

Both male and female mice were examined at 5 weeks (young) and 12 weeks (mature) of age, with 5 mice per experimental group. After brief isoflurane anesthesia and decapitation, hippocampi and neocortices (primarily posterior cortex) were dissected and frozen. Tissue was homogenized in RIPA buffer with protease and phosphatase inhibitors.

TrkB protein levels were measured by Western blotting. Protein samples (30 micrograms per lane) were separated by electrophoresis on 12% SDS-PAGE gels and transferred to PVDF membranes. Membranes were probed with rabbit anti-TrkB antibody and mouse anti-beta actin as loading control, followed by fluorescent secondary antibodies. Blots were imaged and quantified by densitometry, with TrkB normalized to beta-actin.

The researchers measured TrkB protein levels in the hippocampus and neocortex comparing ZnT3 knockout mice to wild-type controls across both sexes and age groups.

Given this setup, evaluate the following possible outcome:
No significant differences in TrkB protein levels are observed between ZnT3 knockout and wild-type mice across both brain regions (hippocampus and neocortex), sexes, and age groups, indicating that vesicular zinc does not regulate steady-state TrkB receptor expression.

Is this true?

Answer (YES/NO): YES